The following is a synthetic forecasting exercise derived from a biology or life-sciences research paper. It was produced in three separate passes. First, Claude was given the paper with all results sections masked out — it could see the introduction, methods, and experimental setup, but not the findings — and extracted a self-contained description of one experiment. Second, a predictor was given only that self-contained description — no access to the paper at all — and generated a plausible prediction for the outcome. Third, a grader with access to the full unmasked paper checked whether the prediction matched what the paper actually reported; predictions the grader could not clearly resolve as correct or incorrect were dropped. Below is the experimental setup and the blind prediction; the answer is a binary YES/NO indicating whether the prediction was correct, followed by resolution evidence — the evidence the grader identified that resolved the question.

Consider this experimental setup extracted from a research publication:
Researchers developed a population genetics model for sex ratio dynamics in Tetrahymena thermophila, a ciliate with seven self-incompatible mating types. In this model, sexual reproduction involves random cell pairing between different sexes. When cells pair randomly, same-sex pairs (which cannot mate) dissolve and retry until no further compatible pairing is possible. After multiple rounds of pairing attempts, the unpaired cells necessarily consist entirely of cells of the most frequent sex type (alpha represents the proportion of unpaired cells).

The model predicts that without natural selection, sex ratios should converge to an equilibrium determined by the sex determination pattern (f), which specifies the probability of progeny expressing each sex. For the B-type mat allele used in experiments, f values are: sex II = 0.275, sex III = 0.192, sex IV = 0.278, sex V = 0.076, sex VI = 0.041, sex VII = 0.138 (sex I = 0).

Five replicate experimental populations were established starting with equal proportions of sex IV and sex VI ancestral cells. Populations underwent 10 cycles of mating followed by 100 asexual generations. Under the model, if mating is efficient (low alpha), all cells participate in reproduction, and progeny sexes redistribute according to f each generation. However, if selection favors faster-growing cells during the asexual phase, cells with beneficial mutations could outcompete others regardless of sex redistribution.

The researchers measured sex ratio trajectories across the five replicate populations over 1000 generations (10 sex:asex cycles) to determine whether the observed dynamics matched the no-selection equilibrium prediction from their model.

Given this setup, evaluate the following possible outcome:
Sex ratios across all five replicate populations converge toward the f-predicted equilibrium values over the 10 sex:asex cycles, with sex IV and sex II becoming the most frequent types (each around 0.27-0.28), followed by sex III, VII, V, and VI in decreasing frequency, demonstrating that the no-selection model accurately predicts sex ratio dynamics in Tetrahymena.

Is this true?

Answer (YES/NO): NO